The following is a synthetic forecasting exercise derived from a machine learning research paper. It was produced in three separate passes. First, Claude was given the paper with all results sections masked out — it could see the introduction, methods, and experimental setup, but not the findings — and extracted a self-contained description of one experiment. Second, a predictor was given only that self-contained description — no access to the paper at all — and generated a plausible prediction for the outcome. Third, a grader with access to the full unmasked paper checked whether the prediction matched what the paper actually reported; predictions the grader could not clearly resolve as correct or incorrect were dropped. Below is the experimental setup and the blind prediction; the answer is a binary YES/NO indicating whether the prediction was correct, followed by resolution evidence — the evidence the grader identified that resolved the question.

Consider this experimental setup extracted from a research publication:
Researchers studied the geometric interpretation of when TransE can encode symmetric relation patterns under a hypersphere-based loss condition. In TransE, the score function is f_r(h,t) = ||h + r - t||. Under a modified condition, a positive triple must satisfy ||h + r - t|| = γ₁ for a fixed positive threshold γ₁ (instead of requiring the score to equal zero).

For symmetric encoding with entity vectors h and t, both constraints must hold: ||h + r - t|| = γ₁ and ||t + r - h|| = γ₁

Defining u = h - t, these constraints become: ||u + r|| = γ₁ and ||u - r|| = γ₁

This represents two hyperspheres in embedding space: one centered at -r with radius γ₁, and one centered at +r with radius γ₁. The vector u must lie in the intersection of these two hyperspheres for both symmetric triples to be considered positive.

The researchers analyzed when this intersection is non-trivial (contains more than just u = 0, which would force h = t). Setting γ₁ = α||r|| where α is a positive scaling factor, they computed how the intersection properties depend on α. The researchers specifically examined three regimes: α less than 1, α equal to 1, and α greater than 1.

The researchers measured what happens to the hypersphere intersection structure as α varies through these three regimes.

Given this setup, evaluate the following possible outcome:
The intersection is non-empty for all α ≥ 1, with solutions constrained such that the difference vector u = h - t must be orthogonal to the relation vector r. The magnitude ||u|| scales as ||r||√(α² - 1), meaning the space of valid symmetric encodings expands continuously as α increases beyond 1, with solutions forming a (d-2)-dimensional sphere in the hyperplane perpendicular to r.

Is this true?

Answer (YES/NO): YES